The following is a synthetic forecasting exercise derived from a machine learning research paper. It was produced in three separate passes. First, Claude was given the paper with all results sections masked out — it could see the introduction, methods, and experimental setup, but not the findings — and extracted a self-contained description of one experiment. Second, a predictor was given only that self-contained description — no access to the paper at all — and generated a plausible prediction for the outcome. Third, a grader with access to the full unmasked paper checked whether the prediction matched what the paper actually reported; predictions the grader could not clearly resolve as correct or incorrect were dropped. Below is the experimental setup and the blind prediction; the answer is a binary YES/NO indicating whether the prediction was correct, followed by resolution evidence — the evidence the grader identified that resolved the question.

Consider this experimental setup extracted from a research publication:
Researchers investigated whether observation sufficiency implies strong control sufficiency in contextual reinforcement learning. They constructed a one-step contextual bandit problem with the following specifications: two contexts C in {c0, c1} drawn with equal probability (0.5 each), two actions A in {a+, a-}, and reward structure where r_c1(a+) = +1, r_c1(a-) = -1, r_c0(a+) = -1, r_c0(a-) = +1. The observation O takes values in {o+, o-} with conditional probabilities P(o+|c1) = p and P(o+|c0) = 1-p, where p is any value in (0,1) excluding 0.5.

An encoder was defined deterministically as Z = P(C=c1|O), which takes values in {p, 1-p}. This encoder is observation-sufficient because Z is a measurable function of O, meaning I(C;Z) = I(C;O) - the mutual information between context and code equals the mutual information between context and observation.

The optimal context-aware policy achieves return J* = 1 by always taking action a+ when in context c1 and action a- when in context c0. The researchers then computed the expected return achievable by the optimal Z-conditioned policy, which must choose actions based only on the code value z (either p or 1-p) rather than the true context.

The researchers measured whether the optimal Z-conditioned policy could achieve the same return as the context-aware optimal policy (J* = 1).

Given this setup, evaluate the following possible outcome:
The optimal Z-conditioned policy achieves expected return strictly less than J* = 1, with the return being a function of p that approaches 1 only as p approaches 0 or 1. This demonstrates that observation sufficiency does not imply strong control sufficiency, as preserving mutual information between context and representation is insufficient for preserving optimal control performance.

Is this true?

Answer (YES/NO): YES